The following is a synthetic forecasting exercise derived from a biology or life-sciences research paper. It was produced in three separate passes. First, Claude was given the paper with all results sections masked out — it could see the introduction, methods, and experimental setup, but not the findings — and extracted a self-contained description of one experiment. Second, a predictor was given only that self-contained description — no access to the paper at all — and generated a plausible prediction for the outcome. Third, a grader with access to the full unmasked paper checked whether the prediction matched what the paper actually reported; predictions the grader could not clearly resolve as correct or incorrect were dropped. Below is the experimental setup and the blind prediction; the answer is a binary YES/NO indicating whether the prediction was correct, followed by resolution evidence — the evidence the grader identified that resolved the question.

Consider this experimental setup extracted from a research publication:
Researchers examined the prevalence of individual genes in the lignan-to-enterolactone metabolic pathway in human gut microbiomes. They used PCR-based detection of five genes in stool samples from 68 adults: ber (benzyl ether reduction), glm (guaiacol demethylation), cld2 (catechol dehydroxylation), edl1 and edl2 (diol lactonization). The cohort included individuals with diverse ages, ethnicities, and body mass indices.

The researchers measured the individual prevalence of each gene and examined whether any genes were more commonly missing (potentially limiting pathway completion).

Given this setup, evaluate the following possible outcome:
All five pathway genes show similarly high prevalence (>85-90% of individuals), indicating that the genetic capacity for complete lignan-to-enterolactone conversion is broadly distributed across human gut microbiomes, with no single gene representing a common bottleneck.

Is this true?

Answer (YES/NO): NO